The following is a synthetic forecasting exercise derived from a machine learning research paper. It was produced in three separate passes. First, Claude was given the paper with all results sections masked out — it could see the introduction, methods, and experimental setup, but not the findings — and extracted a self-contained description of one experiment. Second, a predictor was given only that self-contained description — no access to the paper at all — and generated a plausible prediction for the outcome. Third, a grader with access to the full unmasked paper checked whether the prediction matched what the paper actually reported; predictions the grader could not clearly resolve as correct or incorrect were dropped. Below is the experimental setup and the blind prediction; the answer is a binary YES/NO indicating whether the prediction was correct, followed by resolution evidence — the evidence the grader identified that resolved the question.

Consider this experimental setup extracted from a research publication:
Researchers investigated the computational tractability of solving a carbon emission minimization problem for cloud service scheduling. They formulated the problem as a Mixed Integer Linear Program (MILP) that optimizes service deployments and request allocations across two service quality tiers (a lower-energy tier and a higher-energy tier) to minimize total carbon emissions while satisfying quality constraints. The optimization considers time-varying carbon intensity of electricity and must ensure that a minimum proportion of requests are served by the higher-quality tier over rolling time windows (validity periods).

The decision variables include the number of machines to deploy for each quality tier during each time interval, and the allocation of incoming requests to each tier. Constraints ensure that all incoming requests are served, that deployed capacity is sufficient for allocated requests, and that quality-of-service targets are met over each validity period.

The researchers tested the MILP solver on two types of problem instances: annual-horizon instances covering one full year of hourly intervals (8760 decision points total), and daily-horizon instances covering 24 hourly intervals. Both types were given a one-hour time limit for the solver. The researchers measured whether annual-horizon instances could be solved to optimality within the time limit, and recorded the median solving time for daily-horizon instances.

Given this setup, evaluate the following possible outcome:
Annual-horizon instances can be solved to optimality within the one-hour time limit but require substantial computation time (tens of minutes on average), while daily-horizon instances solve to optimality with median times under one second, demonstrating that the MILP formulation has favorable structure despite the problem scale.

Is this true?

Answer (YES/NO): NO